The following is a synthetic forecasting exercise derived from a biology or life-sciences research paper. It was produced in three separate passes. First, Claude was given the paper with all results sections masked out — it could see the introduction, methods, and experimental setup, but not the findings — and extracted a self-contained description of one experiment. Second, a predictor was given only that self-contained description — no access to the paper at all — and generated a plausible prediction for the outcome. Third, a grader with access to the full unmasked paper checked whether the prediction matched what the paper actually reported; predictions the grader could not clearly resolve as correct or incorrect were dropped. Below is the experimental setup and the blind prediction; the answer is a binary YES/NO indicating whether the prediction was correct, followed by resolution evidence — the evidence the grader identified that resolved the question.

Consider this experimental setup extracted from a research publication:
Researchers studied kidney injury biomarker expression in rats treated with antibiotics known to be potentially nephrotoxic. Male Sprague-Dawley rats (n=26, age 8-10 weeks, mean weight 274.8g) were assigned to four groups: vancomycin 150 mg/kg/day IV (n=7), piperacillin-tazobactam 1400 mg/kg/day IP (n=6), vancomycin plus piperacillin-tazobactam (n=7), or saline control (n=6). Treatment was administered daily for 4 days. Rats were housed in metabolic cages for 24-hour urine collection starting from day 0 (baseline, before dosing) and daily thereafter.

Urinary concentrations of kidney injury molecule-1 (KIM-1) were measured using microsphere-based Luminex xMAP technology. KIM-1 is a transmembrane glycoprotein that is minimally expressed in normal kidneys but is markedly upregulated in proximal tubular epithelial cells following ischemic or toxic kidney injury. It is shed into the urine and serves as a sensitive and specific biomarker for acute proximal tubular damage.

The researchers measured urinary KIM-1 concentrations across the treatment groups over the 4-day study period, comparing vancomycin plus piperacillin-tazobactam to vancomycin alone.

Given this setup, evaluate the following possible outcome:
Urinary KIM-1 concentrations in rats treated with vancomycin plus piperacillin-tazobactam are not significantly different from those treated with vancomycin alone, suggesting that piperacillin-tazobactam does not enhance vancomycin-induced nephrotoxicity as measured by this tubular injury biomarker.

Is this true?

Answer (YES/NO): NO